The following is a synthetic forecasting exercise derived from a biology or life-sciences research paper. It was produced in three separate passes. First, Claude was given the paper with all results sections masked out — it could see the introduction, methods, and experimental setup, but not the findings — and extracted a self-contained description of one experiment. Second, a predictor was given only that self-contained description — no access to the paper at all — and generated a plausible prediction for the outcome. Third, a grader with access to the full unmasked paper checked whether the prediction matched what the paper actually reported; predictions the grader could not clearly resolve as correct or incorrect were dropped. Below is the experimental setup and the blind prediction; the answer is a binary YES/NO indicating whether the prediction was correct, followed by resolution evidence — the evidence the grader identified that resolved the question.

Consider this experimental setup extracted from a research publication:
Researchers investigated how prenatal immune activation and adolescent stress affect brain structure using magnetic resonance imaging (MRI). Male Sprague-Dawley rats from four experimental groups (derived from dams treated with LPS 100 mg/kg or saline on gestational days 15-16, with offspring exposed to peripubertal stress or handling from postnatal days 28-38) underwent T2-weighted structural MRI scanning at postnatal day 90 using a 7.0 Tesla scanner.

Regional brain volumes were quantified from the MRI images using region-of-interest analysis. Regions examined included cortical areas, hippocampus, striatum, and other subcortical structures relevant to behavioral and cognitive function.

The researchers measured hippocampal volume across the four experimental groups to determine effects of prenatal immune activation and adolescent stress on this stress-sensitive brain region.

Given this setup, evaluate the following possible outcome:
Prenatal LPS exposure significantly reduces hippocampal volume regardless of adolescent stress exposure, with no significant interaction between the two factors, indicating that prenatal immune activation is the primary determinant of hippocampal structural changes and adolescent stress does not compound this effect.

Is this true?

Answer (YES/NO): NO